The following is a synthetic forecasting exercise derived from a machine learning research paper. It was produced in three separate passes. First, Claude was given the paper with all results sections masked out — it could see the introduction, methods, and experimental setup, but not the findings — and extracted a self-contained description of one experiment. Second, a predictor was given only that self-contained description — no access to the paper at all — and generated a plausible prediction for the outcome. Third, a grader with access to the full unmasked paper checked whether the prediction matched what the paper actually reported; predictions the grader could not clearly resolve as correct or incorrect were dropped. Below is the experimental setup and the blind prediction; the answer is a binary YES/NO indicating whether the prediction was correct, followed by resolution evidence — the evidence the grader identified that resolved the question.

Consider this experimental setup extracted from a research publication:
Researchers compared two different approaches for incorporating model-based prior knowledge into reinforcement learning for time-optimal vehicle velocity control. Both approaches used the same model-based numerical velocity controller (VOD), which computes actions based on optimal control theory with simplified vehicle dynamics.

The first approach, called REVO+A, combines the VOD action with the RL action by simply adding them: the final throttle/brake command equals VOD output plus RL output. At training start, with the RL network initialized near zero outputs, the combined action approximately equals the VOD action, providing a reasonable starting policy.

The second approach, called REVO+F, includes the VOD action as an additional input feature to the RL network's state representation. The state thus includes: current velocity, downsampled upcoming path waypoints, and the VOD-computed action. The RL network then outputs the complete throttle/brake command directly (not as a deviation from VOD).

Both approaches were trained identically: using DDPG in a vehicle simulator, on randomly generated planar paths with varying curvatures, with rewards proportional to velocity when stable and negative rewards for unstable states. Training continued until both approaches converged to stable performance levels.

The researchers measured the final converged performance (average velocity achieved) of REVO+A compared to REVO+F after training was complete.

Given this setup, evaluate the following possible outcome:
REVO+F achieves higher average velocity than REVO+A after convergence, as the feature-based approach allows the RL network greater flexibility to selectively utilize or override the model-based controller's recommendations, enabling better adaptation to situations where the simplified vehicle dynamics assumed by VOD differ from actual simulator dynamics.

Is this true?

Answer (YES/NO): NO